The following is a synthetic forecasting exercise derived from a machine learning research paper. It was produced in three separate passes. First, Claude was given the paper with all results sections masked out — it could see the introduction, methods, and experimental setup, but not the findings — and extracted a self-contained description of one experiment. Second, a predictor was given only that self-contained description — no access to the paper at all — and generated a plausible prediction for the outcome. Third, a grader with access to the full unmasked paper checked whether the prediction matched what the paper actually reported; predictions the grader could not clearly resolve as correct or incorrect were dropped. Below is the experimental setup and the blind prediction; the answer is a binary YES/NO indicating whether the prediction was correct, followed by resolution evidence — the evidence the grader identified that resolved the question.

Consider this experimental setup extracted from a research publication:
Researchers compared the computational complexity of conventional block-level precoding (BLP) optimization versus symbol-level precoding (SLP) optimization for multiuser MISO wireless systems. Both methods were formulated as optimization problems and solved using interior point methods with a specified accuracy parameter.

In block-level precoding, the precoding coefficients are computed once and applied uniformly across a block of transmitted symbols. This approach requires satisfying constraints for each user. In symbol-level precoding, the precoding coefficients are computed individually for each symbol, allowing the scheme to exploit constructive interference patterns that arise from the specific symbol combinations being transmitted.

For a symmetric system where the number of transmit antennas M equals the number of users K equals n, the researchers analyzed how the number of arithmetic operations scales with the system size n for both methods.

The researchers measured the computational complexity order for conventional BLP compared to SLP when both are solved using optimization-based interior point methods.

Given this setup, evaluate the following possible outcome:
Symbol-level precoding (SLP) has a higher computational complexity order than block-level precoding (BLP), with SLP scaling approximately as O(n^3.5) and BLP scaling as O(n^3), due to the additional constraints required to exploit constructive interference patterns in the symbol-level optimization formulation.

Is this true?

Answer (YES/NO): NO